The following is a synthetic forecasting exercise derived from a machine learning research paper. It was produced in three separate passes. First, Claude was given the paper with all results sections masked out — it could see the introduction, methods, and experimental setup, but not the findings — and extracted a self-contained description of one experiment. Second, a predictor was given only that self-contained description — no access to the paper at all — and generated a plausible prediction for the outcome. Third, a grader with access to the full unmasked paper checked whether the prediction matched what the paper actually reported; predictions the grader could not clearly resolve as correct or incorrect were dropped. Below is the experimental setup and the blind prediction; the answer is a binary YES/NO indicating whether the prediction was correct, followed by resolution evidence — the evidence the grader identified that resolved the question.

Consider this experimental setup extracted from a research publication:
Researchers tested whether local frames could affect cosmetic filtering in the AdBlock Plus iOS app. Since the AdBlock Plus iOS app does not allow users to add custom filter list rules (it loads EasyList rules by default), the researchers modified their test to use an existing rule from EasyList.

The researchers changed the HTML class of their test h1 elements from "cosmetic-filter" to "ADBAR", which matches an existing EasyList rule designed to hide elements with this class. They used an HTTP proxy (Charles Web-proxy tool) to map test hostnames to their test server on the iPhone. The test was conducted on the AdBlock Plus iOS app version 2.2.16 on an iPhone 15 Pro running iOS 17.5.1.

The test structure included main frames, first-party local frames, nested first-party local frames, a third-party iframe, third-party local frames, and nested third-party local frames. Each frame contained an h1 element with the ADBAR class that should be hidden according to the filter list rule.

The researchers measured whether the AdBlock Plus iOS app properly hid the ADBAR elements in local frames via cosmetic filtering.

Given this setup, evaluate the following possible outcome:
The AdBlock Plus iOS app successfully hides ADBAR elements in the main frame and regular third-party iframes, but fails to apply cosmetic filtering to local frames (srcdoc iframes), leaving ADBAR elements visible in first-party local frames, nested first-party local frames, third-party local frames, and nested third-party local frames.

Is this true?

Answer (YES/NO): YES